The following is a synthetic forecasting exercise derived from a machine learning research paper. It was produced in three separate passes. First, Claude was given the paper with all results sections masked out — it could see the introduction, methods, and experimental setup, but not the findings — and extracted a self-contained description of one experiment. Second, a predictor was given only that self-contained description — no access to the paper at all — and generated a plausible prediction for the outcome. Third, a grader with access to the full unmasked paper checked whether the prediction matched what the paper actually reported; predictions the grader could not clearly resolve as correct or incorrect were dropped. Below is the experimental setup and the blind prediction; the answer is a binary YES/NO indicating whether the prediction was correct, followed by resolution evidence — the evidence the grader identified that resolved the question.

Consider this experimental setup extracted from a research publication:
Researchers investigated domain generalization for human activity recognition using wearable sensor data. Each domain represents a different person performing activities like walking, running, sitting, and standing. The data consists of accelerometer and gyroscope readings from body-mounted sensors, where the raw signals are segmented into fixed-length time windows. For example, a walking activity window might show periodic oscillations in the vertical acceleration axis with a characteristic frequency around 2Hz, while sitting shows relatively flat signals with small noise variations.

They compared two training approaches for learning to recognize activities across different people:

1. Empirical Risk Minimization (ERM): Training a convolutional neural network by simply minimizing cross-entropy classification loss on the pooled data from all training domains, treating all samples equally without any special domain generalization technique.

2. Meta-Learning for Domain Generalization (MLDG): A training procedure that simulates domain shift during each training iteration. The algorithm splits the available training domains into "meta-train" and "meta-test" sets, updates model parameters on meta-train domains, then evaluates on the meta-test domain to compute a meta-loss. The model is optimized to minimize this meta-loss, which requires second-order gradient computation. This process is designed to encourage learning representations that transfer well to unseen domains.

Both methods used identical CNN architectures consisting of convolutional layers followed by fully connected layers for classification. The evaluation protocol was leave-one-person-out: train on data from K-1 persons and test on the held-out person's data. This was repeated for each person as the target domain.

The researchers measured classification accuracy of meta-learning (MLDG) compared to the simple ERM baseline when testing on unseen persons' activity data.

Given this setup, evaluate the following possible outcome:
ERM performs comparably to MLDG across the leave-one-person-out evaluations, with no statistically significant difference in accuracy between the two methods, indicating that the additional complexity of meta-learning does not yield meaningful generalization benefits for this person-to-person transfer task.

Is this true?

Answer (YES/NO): NO